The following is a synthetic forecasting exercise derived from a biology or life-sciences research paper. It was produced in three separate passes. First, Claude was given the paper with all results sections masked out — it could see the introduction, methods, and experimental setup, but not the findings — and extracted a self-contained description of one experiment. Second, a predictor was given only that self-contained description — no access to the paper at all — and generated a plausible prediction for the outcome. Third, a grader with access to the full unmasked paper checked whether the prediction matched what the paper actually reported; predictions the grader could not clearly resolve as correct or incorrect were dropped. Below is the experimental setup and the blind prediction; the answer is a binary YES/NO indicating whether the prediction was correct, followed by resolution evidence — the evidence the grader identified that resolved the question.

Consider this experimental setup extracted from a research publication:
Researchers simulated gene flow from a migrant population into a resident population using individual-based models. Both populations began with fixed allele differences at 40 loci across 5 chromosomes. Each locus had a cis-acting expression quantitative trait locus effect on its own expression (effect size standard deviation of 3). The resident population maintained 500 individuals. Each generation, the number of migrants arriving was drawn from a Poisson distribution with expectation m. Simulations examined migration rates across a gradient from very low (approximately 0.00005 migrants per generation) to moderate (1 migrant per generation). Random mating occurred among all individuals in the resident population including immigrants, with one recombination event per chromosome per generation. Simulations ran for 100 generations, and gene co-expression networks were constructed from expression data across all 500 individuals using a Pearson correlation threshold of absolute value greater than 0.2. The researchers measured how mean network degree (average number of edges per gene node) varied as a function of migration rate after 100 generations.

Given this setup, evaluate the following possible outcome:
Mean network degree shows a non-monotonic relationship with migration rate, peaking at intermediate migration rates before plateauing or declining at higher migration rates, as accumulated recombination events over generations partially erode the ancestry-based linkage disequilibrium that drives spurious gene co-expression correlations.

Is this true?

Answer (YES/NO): NO